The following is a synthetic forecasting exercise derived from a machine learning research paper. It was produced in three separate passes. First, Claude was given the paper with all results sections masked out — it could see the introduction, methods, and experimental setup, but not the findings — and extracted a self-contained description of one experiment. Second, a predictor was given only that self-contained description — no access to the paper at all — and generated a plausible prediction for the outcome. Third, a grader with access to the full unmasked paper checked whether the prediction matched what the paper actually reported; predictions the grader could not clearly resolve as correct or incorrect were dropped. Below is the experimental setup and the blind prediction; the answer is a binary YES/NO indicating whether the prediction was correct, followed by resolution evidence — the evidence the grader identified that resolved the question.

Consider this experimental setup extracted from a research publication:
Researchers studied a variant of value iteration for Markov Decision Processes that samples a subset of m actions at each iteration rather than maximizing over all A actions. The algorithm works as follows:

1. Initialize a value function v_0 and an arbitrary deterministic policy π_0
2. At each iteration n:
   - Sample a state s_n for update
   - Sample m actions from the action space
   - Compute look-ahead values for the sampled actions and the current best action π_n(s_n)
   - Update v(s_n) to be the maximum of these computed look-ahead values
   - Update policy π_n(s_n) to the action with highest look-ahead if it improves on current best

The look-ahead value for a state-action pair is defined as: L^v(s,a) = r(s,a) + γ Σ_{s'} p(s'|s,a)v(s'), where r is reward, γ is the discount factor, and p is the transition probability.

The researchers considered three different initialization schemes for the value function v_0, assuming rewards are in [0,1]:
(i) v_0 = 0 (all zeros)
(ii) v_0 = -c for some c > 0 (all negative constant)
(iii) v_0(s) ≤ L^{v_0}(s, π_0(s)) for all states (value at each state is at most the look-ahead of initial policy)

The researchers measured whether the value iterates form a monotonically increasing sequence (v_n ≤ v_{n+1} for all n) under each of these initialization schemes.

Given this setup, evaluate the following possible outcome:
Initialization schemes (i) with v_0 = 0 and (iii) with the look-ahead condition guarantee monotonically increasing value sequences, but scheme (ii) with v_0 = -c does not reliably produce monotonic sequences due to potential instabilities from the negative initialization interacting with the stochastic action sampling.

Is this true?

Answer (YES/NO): NO